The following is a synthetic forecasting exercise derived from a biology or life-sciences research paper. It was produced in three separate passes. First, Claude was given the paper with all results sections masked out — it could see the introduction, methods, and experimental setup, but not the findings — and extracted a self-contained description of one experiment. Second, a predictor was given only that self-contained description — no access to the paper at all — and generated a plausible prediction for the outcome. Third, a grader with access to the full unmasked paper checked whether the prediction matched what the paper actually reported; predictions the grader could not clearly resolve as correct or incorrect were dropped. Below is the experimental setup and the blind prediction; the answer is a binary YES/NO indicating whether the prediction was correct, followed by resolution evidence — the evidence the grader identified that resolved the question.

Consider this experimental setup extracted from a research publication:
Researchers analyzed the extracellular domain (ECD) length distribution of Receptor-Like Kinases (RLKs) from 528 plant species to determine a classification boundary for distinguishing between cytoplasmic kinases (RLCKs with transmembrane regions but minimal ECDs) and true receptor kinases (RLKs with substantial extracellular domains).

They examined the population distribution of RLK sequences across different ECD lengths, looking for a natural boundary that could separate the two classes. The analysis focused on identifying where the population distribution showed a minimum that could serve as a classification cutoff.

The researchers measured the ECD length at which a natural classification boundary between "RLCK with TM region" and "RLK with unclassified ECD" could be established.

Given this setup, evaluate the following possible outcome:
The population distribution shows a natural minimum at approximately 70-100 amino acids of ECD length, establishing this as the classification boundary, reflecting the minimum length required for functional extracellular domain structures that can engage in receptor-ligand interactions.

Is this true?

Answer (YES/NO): NO